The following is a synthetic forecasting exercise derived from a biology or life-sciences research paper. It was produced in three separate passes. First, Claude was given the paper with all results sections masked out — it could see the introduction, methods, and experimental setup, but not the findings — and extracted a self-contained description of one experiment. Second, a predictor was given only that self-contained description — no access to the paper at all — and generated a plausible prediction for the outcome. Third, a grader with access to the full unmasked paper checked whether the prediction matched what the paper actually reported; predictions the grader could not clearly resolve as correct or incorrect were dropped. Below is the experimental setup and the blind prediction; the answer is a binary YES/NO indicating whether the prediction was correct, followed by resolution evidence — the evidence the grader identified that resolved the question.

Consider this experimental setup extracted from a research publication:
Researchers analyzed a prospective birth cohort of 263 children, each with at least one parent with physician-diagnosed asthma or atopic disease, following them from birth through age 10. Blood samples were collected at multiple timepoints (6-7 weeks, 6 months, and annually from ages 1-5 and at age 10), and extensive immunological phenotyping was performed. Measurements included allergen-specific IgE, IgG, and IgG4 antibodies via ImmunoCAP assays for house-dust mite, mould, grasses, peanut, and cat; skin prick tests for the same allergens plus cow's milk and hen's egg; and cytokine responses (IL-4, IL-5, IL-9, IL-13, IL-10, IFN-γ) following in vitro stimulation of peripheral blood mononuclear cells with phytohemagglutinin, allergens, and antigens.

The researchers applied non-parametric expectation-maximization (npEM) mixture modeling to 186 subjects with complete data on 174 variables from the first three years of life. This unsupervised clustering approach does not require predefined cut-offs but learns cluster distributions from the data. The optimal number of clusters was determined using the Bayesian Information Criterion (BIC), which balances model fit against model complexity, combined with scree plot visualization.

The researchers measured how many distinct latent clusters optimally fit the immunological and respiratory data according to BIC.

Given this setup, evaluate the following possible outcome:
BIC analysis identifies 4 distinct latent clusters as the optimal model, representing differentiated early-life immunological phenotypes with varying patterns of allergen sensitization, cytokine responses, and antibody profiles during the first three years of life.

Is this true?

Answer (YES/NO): NO